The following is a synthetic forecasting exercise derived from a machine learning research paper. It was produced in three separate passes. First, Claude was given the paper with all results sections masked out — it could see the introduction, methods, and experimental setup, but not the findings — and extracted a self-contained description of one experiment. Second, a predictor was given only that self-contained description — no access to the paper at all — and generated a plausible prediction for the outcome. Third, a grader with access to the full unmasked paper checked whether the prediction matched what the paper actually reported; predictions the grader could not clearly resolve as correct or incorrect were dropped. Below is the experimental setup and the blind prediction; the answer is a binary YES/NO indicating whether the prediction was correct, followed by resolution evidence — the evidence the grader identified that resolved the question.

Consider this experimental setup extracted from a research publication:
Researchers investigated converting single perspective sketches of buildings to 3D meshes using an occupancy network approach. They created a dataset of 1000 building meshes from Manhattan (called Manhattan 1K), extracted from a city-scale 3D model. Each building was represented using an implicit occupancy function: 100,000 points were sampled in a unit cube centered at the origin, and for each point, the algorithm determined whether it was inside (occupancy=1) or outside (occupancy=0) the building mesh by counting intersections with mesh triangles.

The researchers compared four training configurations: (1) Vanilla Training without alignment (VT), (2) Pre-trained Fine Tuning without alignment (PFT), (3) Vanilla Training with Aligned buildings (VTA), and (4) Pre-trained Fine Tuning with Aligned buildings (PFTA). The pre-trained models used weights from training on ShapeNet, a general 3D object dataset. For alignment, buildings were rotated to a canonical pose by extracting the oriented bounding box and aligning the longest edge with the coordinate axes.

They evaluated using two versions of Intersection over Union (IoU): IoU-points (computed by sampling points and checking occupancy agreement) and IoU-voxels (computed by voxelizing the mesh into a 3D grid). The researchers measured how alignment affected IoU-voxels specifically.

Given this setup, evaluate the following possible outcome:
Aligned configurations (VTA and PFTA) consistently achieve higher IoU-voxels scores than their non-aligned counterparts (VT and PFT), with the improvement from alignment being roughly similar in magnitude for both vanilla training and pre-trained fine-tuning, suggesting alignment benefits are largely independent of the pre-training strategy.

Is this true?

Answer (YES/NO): NO